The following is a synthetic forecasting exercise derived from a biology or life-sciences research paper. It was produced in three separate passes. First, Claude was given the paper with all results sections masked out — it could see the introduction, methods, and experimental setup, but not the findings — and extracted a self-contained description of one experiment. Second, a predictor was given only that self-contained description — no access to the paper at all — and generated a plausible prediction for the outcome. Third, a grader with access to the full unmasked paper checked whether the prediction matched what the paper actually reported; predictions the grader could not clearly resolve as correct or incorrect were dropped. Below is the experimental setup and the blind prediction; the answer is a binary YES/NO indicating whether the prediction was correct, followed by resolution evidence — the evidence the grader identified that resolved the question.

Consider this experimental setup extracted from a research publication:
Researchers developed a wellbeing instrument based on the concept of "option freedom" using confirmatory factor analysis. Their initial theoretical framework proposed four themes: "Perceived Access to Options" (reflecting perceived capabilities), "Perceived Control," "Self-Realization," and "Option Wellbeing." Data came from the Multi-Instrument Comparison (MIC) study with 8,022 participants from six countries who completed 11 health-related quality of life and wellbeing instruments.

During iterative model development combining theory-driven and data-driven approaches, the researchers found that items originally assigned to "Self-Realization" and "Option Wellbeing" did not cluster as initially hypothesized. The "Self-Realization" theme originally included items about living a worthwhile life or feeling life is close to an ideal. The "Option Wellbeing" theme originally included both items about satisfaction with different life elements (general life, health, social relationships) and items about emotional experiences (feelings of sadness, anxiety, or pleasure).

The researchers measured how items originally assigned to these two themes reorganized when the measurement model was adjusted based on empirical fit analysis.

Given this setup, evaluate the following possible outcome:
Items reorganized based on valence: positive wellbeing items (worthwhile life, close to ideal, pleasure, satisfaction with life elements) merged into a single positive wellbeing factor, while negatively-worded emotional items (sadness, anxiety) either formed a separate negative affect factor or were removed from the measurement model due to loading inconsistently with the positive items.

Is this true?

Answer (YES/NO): NO